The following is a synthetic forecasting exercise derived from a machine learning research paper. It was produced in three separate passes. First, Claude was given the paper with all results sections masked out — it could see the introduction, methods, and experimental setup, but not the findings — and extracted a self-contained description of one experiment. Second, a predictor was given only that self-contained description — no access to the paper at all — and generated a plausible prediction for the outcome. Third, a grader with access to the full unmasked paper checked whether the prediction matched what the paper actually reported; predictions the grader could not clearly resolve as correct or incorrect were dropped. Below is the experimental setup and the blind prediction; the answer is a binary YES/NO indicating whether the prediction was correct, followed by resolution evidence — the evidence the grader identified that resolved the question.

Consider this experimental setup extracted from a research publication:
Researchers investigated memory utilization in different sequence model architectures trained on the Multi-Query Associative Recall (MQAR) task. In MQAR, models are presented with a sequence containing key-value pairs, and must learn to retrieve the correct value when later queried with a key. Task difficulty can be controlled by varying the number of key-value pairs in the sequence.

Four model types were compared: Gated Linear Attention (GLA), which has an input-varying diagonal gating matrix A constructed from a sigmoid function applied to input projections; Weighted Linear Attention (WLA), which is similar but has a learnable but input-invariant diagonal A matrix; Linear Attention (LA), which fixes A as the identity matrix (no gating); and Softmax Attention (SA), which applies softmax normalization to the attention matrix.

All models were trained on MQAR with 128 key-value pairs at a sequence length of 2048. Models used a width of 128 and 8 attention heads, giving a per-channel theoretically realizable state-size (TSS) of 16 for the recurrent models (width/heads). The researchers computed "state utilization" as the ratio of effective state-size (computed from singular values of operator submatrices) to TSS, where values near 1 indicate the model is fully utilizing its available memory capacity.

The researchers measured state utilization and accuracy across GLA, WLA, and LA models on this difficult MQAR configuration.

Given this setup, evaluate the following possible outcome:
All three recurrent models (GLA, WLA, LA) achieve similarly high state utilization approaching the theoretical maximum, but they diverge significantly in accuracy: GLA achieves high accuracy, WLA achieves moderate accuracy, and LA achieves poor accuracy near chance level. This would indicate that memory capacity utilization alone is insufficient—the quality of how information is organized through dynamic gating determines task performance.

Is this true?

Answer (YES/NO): NO